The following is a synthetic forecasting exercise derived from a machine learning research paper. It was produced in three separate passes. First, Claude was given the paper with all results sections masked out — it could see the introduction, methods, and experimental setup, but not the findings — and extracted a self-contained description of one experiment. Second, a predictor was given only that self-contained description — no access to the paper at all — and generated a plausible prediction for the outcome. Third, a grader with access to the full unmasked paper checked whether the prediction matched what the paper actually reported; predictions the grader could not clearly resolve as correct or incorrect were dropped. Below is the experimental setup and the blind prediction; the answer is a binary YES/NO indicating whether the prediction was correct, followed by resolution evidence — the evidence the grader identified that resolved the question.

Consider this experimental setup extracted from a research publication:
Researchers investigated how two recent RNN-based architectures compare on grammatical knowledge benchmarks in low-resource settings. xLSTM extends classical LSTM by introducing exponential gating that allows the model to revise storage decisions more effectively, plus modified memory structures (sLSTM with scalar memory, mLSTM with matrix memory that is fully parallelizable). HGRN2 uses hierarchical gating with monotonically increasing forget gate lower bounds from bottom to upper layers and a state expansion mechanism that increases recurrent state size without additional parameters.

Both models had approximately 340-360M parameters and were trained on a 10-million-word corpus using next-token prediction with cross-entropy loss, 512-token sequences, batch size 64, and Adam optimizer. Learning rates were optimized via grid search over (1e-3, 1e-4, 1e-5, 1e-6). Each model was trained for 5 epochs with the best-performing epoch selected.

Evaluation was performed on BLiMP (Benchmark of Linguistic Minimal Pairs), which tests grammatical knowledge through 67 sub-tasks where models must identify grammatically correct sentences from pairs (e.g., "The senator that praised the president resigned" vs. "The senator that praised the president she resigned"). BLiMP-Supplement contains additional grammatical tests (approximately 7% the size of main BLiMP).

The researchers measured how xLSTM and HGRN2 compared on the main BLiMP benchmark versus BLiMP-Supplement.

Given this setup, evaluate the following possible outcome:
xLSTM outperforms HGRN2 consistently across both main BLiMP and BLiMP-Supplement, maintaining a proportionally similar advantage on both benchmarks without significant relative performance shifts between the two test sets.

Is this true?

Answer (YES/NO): NO